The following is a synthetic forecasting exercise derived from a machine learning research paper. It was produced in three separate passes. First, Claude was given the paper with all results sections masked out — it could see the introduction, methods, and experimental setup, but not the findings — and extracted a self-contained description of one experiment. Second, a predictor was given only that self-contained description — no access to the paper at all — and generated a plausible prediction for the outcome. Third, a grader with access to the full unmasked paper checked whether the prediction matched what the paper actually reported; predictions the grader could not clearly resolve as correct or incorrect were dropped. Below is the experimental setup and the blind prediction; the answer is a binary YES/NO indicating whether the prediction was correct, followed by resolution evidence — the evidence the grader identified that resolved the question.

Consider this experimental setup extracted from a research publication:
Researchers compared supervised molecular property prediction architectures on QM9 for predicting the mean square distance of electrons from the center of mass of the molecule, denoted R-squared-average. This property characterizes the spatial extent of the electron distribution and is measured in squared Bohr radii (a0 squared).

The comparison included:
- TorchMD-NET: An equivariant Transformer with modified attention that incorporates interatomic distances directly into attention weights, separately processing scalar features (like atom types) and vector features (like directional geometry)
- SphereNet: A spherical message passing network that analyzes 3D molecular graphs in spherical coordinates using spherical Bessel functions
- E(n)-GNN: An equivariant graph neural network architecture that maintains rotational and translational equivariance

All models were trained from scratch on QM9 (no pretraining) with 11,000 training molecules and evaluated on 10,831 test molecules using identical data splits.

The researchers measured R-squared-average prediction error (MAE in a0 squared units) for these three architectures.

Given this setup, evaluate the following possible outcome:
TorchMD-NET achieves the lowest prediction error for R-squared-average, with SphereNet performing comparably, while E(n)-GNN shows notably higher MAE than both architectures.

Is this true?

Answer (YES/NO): NO